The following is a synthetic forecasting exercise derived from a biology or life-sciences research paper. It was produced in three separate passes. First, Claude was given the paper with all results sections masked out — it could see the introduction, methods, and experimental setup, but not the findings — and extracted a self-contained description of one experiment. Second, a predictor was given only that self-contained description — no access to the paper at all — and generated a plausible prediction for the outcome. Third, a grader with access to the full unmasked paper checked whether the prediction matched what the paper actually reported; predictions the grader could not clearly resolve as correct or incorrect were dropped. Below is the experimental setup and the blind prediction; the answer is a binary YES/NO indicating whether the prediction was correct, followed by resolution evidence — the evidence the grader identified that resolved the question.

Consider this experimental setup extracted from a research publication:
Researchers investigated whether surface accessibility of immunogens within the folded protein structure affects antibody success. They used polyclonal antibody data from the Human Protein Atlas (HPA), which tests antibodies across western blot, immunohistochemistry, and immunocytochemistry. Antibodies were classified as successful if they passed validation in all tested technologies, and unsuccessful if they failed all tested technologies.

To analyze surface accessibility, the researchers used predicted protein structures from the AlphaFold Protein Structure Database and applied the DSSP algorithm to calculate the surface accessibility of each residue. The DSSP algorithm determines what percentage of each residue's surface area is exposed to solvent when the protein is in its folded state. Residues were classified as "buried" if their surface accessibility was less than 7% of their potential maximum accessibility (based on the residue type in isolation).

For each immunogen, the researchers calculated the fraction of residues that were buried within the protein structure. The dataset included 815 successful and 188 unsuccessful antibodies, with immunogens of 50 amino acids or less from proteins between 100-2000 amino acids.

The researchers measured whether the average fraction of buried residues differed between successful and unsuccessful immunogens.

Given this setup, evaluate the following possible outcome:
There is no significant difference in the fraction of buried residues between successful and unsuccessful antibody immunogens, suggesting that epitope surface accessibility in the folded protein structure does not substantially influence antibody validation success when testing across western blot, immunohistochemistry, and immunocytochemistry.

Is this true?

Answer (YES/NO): YES